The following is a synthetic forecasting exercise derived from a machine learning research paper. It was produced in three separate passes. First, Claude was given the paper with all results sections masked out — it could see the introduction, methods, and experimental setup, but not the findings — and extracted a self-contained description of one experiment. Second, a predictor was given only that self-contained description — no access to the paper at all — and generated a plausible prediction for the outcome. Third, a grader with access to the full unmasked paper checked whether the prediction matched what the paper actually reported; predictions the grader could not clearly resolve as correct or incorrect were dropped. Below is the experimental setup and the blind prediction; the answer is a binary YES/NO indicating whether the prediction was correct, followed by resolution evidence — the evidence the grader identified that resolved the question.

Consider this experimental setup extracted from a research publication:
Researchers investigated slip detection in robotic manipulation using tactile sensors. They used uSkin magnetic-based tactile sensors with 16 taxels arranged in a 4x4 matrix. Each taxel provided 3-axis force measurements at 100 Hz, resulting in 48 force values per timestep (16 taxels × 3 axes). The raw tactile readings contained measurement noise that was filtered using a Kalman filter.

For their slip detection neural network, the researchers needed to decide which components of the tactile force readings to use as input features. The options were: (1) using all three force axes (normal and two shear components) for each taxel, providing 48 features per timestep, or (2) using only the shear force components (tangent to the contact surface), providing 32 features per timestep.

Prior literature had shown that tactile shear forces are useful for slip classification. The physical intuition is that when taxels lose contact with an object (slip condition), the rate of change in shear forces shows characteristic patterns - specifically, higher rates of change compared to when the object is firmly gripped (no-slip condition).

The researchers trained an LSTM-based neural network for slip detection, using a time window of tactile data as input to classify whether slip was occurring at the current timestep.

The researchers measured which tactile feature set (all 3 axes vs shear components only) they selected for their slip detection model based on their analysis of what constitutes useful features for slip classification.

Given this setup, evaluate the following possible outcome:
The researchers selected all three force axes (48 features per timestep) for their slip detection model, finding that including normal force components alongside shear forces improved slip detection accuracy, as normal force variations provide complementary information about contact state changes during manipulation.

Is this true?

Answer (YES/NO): NO